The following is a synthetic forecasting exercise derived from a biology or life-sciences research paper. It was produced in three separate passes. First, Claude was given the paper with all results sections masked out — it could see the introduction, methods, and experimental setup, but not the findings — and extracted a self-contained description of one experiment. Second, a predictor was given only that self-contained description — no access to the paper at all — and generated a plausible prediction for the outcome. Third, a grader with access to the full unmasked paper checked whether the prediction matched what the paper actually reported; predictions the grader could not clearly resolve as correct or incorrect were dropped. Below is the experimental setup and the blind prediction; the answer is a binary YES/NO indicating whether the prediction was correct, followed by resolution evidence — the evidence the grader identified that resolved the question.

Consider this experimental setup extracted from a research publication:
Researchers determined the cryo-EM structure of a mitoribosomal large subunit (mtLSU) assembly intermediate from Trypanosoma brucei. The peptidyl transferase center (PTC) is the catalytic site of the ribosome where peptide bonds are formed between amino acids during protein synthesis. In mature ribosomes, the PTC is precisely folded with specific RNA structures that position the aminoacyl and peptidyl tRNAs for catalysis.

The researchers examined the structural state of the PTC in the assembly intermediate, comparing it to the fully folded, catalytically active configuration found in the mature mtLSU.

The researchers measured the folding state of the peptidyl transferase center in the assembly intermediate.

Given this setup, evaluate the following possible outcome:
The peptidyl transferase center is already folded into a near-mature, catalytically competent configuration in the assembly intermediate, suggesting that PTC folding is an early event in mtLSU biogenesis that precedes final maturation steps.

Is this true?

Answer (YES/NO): NO